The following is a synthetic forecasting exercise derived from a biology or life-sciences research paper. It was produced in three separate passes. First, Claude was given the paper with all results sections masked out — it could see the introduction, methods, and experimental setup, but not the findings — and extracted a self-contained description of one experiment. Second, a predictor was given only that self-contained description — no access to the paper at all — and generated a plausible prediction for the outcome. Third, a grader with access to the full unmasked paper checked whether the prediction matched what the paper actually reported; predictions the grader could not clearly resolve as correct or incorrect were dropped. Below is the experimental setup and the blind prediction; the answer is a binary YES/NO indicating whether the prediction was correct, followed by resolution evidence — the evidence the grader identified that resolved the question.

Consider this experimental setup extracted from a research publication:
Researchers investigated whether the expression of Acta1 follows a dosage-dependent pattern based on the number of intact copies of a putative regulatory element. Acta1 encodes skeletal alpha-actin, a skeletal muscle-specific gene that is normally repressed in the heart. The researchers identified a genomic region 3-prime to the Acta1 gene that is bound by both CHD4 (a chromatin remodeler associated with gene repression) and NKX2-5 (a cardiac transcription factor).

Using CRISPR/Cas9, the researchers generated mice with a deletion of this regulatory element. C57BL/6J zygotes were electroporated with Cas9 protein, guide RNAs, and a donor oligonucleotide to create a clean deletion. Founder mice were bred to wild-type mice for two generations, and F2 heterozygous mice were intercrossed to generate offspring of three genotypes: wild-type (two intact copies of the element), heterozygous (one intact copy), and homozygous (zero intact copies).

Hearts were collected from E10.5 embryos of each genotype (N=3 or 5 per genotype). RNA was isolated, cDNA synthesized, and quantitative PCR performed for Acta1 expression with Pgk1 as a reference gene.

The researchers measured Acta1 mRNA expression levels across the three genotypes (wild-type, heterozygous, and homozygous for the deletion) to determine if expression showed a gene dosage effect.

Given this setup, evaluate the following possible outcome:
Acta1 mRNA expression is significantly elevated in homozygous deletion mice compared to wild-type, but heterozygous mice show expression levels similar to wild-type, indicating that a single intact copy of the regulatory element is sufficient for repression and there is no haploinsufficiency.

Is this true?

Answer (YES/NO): NO